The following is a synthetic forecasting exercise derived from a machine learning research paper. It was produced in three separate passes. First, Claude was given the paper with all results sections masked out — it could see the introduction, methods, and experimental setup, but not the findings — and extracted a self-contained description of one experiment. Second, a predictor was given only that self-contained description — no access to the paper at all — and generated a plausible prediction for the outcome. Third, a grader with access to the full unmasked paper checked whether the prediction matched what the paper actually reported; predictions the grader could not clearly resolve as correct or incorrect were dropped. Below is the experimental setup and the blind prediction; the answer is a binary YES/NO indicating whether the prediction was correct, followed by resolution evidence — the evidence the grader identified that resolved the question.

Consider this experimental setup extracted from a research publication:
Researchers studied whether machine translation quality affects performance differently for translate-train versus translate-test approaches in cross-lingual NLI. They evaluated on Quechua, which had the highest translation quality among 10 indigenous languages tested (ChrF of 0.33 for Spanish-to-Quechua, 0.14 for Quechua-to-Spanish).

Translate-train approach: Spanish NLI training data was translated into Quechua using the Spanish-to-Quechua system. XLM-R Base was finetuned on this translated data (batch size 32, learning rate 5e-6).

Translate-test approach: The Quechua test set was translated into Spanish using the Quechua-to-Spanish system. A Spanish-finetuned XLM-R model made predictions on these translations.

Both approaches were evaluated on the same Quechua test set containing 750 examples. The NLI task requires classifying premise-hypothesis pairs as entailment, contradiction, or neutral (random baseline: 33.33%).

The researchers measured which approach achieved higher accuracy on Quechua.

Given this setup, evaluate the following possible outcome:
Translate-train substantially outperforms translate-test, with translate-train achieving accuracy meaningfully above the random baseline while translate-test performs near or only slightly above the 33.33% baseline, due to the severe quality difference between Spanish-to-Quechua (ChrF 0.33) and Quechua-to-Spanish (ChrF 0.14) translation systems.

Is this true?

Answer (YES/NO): NO